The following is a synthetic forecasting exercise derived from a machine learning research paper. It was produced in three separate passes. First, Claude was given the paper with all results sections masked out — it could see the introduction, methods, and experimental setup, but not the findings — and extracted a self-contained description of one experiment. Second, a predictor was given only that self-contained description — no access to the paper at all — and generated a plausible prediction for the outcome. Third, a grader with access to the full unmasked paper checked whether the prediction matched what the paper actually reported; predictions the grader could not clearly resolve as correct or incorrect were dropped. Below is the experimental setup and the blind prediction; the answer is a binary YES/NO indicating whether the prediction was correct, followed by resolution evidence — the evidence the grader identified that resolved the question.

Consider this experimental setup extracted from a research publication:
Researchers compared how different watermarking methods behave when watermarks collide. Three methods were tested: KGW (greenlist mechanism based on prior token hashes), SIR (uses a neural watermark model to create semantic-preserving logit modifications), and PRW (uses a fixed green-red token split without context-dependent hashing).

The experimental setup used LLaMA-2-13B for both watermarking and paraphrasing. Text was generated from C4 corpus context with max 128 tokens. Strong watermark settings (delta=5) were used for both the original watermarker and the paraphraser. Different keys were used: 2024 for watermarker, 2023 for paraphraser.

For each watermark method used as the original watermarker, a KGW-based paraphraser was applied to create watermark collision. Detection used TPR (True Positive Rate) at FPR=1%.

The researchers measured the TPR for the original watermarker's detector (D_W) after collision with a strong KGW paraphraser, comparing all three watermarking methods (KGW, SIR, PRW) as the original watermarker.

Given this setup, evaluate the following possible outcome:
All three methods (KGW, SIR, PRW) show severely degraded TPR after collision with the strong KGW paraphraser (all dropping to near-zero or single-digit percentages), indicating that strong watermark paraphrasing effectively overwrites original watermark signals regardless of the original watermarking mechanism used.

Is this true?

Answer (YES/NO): NO